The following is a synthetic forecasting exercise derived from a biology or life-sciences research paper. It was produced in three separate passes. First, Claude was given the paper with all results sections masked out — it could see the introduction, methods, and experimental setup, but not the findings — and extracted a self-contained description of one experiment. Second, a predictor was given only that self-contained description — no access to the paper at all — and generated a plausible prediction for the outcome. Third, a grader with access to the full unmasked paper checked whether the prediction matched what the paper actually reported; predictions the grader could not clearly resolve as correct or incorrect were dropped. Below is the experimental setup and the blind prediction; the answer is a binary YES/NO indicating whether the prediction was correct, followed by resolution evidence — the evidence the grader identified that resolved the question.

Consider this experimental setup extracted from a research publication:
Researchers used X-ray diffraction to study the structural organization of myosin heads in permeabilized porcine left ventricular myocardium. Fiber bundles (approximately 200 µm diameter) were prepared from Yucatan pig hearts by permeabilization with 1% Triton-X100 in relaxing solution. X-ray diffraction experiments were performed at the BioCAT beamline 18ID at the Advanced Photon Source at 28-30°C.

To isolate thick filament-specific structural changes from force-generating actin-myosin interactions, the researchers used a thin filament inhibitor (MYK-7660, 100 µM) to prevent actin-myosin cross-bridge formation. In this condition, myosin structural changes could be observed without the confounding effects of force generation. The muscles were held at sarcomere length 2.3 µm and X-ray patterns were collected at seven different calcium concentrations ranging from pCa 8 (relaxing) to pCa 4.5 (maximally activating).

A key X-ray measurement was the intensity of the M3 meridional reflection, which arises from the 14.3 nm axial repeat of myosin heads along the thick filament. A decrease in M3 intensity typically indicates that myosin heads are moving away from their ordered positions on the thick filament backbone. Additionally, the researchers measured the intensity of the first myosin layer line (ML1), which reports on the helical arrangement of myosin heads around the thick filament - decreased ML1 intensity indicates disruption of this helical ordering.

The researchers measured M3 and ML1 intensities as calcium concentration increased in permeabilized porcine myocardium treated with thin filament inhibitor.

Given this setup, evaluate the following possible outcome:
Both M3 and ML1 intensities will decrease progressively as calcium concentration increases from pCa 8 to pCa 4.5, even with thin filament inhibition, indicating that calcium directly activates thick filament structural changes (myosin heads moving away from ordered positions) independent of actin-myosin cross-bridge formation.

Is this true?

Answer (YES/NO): YES